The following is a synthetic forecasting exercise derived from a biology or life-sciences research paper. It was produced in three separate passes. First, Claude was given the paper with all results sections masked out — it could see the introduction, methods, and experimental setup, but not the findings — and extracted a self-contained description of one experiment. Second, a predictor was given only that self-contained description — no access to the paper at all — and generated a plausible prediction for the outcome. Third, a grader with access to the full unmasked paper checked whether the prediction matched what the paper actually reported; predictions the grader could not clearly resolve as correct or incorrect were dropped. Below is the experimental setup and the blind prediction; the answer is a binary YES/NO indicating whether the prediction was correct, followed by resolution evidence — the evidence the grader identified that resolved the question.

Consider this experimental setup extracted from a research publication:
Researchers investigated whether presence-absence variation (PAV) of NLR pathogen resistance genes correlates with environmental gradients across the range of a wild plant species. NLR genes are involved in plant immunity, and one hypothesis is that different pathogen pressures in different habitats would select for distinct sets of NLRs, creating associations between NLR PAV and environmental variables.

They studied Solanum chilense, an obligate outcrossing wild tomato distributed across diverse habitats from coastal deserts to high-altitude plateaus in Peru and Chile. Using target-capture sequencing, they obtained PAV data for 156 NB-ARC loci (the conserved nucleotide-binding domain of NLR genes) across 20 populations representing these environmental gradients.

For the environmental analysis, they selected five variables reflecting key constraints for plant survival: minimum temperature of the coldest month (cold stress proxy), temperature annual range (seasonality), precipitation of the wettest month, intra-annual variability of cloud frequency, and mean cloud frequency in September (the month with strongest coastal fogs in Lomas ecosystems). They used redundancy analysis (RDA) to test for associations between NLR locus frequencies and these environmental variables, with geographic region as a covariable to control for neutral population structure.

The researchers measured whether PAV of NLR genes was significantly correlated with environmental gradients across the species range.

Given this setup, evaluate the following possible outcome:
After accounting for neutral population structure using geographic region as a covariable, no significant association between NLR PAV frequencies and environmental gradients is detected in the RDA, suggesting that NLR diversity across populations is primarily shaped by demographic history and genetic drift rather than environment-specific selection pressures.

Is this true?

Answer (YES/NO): YES